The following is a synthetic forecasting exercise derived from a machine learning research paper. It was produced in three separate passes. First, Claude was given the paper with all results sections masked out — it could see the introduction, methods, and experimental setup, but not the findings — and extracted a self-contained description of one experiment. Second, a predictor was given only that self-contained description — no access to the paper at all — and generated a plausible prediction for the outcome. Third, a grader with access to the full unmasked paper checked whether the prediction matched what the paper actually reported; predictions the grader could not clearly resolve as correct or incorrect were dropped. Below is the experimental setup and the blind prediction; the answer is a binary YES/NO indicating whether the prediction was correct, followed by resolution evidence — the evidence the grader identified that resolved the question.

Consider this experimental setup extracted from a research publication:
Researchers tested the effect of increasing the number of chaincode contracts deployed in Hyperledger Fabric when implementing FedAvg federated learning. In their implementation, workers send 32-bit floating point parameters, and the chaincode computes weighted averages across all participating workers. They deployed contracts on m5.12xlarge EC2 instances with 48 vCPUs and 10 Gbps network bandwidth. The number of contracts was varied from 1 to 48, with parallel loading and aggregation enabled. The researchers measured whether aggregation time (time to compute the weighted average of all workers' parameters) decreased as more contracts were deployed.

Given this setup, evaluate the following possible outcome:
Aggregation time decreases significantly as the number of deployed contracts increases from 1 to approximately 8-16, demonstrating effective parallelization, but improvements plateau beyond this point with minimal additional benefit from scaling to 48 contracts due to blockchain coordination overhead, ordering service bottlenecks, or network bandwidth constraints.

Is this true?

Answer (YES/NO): NO